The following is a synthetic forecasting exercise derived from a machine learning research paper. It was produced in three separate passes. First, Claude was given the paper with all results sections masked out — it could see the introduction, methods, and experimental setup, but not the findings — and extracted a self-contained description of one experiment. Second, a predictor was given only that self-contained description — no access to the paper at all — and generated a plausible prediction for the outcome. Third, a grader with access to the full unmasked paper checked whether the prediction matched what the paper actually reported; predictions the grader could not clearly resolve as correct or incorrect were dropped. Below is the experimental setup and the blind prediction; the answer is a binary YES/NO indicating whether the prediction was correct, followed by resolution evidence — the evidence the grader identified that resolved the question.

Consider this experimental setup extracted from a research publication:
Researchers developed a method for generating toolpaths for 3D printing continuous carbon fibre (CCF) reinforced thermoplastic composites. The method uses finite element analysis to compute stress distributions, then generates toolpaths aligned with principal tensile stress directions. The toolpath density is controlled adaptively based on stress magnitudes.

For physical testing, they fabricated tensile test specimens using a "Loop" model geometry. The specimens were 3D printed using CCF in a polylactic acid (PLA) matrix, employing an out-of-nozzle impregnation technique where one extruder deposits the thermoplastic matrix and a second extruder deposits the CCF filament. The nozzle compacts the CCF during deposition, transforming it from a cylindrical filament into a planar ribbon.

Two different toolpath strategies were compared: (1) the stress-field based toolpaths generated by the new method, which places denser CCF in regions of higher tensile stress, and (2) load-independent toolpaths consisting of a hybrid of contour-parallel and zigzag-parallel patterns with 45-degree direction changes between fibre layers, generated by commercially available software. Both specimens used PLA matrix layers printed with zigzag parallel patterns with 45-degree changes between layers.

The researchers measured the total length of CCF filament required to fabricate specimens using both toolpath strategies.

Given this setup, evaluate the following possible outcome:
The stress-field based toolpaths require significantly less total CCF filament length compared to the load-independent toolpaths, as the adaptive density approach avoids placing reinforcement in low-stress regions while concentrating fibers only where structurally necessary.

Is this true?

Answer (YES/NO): NO